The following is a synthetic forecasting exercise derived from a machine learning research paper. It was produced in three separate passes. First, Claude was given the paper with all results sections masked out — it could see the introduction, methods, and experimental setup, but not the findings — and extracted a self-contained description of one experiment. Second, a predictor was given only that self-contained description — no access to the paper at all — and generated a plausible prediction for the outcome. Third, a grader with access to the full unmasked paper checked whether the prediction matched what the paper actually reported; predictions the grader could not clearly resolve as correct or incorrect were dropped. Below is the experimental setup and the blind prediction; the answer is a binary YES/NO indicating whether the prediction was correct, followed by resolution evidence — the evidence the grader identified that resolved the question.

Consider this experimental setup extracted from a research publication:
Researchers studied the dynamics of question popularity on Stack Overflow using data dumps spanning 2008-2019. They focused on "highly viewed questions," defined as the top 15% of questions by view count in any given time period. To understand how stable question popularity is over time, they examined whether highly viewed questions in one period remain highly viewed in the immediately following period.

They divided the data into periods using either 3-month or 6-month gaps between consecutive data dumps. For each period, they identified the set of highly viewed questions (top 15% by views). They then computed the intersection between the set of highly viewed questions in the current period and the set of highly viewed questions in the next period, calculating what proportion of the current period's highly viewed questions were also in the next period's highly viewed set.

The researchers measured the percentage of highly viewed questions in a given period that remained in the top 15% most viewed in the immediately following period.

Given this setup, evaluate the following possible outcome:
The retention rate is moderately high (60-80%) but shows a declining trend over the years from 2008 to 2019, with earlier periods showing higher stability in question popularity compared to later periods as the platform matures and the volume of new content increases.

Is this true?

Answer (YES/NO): NO